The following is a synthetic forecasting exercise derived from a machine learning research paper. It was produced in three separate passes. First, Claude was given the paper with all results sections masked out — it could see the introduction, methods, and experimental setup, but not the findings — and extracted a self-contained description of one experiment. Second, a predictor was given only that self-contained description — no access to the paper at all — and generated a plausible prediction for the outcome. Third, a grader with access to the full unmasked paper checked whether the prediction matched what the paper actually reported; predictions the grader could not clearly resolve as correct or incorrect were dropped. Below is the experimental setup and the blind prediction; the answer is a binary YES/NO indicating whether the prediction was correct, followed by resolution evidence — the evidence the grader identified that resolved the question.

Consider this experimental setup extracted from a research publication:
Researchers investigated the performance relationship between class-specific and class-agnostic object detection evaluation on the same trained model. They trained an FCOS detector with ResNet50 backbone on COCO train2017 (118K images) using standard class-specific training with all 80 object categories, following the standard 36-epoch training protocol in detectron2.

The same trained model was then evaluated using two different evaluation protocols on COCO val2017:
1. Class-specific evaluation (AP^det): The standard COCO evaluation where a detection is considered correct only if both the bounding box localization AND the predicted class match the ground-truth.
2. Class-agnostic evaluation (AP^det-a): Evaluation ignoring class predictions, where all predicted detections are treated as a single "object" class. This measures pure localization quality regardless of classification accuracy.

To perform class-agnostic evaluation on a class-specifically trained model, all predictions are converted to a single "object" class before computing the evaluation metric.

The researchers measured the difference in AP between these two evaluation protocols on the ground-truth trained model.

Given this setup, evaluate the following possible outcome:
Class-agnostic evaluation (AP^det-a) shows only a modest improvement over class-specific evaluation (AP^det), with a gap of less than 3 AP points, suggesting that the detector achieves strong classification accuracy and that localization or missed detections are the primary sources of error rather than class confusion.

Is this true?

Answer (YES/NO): YES